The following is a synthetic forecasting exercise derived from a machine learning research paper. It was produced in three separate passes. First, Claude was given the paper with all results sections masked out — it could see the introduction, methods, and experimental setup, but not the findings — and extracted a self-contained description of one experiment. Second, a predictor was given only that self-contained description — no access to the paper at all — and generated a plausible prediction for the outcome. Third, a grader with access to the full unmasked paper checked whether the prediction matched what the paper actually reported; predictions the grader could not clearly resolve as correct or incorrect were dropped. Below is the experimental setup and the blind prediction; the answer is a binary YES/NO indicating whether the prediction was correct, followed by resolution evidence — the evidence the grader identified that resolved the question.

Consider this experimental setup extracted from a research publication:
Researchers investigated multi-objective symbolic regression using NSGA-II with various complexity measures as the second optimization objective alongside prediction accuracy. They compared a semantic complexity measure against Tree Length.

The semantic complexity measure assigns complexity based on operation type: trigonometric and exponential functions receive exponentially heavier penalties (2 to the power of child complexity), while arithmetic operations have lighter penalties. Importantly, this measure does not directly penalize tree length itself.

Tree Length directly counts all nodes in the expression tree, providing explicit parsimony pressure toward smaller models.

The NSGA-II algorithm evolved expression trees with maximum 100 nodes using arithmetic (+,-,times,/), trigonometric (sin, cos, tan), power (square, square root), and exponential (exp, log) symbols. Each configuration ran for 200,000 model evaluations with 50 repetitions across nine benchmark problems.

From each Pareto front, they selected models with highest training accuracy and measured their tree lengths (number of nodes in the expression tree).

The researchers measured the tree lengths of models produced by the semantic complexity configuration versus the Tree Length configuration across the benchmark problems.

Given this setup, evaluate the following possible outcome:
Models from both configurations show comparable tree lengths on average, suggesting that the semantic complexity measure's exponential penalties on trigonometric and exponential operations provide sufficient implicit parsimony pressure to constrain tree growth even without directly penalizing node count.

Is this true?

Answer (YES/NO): NO